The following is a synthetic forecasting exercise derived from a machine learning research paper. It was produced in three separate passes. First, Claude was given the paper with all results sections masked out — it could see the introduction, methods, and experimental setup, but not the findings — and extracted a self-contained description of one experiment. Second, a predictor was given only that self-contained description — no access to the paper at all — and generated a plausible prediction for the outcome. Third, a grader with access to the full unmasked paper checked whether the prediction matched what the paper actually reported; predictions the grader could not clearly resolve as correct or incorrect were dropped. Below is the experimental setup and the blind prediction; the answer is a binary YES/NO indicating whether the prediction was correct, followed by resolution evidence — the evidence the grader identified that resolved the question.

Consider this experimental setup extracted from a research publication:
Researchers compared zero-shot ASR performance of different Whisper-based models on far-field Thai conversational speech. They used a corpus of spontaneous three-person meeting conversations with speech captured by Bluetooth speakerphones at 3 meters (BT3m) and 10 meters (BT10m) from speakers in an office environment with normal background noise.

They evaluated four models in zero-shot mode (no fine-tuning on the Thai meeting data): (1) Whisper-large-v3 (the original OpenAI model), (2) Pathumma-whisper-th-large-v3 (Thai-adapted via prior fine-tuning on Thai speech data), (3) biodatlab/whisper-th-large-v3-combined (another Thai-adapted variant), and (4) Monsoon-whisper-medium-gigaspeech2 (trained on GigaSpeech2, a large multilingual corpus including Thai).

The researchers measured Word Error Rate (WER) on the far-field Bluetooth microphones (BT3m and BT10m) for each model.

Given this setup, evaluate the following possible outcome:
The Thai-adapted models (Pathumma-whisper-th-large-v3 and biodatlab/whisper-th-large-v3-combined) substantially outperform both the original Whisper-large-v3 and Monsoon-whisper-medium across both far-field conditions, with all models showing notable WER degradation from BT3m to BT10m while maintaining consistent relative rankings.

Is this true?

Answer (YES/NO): YES